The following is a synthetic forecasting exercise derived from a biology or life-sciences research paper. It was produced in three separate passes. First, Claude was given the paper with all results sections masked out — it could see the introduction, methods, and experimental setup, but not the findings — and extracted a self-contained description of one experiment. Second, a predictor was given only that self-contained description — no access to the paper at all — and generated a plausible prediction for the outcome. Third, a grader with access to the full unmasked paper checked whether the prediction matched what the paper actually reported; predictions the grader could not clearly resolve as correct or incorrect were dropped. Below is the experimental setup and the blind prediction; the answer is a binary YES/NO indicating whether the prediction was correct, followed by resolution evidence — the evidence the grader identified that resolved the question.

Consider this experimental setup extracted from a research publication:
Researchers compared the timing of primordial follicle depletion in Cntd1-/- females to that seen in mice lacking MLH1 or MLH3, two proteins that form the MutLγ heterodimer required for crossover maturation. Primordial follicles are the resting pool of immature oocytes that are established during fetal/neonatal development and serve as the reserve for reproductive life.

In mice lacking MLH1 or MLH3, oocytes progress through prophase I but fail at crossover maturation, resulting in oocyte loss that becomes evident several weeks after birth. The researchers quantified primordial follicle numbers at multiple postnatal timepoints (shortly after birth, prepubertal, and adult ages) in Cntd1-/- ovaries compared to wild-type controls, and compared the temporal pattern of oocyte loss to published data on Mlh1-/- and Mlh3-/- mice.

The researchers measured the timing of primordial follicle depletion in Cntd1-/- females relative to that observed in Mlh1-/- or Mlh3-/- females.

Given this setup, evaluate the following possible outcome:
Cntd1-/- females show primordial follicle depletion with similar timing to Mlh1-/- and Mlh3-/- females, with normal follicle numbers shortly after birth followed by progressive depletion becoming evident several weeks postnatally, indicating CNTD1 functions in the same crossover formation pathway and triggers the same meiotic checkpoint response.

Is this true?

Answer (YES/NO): NO